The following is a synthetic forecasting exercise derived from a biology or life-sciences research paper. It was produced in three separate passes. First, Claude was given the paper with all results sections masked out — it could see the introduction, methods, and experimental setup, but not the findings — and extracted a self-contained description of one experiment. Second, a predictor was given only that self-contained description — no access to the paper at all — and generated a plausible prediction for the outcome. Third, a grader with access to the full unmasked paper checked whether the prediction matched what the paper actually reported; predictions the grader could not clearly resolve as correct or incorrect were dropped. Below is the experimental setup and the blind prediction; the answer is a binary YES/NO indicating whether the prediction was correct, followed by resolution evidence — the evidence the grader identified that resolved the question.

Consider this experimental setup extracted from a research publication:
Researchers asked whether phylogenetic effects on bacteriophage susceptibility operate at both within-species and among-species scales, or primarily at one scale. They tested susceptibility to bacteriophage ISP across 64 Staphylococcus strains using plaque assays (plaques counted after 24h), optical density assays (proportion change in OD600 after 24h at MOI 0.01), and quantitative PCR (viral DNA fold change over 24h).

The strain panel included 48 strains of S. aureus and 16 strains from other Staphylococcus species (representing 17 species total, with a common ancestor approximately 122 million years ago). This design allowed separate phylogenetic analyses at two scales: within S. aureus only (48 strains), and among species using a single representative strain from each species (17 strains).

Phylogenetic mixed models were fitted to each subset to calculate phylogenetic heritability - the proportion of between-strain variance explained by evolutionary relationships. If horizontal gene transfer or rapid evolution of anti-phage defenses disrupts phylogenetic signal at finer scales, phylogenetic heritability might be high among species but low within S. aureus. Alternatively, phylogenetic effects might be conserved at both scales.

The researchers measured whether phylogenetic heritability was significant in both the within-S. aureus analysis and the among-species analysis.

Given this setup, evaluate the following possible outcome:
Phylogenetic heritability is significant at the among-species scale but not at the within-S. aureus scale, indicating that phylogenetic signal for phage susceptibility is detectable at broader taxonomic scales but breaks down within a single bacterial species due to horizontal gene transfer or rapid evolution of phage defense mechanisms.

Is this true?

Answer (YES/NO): NO